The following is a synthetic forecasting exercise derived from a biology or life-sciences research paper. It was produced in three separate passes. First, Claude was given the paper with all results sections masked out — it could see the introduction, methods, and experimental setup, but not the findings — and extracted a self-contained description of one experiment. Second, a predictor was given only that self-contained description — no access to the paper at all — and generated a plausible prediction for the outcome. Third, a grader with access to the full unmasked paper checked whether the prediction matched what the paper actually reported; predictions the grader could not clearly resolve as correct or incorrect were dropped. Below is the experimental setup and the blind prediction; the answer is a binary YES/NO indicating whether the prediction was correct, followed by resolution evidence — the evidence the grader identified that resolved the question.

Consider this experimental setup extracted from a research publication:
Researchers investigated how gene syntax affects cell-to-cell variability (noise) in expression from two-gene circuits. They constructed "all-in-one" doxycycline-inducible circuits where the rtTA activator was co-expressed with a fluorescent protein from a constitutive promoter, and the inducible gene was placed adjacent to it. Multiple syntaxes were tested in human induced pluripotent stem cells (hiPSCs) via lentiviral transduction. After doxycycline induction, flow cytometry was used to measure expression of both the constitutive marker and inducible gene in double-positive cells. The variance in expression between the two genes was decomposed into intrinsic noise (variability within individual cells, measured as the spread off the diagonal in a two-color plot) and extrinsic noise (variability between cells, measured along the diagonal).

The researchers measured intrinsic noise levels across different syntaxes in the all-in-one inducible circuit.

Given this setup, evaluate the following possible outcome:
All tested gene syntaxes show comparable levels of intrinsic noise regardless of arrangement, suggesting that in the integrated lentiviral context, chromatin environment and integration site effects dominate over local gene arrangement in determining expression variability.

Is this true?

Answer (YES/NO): NO